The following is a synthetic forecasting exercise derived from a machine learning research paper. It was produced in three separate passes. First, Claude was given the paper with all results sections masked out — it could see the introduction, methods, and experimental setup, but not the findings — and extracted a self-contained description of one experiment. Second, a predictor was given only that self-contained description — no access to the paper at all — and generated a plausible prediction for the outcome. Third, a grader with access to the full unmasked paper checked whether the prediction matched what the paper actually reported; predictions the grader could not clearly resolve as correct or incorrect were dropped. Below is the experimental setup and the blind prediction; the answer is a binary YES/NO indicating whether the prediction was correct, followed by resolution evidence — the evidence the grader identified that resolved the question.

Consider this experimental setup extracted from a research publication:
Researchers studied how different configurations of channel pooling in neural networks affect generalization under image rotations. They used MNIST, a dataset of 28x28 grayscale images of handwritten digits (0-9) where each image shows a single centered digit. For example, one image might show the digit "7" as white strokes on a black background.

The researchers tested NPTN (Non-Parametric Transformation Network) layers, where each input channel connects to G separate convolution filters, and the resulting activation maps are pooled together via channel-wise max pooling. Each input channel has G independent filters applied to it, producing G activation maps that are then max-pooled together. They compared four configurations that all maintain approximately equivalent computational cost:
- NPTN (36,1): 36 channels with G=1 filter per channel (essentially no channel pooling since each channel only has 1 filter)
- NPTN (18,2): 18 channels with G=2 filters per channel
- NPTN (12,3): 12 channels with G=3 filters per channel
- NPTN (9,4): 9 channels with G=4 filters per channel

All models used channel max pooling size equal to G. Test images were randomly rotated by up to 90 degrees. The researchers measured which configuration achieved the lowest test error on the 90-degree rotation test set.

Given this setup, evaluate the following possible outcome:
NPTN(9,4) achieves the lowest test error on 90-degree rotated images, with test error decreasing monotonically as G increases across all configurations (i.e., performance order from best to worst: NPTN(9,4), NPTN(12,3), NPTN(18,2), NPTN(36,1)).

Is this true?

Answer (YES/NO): NO